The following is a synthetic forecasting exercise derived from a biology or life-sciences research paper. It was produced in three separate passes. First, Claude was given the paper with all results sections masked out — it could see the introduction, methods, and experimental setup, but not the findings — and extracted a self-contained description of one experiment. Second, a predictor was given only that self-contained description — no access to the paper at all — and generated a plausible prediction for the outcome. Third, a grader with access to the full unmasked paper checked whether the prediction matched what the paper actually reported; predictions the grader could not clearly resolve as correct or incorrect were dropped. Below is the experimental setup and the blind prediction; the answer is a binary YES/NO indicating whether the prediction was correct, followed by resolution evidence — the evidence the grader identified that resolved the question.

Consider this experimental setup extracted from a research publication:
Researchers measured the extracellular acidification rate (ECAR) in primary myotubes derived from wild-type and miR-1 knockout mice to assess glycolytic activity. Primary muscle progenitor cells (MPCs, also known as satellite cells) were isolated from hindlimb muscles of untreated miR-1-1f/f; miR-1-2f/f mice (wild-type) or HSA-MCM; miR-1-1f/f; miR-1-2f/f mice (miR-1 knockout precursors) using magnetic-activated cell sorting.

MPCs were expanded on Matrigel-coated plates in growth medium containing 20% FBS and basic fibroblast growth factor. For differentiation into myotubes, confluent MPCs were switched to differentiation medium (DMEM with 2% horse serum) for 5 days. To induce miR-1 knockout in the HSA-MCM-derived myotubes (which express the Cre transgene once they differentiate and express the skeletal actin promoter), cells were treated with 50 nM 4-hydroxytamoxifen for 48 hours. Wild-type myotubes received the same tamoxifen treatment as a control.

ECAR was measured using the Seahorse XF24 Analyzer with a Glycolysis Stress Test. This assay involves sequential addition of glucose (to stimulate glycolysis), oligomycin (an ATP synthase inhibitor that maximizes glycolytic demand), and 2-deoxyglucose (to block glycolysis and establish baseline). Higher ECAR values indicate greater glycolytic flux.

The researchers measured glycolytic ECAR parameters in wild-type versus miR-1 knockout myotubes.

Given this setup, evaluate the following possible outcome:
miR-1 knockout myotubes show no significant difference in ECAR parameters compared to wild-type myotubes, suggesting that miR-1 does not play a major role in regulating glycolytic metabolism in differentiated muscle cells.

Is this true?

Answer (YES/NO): NO